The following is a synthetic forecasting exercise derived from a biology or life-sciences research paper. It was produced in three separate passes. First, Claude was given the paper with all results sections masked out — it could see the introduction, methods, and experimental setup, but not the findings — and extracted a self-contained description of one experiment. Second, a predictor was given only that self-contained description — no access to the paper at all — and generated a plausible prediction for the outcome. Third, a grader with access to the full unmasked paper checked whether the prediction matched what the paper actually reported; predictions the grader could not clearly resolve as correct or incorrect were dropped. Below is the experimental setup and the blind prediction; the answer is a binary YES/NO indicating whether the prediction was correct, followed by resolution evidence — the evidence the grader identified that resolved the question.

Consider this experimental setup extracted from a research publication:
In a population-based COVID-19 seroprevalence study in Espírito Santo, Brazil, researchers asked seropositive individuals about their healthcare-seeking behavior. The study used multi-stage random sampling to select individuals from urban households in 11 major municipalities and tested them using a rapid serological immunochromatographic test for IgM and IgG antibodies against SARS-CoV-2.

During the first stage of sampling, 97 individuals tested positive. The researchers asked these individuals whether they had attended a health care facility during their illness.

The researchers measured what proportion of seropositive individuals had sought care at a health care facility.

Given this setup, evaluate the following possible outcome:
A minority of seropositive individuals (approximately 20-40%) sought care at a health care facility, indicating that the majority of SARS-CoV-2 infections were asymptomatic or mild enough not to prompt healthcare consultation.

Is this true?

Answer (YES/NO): YES